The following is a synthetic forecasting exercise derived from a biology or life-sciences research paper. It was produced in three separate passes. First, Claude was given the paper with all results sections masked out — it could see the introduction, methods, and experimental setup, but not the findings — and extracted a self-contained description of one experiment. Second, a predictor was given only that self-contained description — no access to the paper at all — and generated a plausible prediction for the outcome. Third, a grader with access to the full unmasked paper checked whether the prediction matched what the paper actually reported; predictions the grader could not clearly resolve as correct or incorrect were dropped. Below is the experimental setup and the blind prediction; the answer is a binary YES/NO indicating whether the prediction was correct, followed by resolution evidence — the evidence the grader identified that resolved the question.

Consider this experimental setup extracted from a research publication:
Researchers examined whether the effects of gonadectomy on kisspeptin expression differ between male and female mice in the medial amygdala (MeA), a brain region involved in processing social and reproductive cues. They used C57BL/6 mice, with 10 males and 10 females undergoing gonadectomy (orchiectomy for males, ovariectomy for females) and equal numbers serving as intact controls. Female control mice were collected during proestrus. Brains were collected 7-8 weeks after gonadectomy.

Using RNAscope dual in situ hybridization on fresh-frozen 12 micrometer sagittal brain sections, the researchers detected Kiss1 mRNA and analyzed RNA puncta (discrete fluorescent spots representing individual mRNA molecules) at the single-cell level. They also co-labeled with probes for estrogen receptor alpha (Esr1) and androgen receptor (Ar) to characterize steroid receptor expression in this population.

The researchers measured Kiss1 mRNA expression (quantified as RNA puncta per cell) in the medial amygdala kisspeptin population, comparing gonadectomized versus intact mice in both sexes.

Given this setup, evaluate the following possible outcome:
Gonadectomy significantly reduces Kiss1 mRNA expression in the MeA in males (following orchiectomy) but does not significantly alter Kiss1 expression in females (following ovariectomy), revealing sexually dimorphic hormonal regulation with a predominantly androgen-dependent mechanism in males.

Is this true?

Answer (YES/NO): YES